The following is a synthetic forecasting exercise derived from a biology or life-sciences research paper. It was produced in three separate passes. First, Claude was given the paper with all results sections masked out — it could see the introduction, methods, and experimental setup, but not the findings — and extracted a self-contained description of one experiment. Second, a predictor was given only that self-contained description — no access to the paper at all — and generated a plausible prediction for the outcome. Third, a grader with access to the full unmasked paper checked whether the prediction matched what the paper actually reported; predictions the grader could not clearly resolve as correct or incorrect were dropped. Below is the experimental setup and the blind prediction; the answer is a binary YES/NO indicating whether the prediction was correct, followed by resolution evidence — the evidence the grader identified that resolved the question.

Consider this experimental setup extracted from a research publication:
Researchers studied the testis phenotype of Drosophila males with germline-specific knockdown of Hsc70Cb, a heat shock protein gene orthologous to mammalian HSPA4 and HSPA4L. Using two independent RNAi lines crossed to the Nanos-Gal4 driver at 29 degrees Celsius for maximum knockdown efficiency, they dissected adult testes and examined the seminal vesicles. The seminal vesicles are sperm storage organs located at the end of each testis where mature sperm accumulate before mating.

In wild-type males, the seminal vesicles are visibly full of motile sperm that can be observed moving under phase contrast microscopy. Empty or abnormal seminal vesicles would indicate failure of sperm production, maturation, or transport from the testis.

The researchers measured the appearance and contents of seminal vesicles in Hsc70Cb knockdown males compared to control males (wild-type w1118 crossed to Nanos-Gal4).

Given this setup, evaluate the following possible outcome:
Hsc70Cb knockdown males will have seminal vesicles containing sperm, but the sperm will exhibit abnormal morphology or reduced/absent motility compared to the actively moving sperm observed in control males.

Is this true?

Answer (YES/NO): NO